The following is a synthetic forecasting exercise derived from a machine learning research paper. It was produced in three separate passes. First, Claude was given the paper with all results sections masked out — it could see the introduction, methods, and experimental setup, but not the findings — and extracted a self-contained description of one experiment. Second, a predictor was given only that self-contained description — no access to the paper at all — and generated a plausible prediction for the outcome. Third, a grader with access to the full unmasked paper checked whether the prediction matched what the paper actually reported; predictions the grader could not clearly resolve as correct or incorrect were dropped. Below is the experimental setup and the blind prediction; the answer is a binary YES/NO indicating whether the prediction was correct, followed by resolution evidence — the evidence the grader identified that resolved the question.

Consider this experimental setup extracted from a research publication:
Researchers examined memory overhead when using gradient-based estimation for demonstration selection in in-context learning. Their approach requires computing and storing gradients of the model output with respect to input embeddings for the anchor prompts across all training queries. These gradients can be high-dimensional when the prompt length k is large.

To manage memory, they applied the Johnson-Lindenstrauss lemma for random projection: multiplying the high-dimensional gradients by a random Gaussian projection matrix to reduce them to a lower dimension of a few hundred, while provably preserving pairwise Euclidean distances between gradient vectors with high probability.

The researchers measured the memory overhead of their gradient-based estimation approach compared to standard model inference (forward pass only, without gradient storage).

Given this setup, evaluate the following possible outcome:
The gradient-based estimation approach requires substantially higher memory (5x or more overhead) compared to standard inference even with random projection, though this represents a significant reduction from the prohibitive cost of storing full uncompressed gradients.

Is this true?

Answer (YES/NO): NO